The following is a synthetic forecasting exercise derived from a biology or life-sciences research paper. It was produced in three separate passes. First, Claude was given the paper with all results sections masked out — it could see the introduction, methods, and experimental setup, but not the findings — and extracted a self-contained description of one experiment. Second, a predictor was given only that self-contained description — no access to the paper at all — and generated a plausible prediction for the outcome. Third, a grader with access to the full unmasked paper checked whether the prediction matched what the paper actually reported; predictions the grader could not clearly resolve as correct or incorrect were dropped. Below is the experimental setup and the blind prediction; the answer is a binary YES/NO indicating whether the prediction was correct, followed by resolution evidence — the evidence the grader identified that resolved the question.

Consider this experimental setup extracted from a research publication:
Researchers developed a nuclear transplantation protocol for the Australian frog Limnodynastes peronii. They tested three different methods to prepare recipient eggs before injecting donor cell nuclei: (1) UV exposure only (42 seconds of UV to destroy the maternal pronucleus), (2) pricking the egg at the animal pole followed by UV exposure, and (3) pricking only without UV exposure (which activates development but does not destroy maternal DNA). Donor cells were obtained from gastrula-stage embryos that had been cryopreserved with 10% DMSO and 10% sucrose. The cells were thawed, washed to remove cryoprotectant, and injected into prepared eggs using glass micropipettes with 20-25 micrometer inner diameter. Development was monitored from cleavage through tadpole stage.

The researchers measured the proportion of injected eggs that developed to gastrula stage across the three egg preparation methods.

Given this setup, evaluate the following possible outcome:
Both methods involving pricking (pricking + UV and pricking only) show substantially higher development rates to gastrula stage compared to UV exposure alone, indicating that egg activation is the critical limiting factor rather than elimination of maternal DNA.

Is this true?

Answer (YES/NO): NO